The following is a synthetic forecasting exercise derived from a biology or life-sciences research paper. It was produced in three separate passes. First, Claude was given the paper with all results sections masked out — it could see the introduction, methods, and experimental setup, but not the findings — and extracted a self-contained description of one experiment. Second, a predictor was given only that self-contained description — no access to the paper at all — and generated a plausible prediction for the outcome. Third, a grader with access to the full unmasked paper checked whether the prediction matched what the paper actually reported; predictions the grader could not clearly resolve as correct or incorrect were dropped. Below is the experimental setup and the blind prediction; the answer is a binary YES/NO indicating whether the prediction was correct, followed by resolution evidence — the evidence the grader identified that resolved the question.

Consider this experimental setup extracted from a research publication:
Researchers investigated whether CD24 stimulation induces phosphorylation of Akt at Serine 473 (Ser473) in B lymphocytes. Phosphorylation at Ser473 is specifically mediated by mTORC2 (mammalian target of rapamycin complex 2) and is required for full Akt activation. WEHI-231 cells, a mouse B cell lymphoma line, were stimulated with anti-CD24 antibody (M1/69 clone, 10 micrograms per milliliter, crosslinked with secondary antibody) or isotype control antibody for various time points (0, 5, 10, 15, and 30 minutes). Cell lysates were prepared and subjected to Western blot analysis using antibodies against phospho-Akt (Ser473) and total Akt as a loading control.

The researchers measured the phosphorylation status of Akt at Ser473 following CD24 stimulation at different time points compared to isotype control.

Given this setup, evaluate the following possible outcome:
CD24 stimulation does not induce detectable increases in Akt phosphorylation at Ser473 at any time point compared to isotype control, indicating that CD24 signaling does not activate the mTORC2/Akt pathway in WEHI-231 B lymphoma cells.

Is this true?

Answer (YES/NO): NO